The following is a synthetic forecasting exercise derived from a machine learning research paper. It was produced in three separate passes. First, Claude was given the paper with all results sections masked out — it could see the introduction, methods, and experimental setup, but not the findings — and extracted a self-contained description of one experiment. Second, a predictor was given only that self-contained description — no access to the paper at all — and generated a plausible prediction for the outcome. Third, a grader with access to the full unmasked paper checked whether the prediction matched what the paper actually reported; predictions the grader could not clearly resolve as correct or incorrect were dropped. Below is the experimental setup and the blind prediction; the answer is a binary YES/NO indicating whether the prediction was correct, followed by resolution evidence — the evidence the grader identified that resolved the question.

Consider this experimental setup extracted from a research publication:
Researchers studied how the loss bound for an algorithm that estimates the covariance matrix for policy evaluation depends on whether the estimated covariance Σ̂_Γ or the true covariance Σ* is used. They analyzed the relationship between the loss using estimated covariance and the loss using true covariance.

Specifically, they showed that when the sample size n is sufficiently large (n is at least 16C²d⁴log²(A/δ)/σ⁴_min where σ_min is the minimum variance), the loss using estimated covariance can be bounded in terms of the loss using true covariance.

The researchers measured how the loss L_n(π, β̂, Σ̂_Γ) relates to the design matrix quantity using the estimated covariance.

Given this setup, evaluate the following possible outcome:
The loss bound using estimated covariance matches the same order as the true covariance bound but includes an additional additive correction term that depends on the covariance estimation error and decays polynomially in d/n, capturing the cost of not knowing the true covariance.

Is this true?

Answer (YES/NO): NO